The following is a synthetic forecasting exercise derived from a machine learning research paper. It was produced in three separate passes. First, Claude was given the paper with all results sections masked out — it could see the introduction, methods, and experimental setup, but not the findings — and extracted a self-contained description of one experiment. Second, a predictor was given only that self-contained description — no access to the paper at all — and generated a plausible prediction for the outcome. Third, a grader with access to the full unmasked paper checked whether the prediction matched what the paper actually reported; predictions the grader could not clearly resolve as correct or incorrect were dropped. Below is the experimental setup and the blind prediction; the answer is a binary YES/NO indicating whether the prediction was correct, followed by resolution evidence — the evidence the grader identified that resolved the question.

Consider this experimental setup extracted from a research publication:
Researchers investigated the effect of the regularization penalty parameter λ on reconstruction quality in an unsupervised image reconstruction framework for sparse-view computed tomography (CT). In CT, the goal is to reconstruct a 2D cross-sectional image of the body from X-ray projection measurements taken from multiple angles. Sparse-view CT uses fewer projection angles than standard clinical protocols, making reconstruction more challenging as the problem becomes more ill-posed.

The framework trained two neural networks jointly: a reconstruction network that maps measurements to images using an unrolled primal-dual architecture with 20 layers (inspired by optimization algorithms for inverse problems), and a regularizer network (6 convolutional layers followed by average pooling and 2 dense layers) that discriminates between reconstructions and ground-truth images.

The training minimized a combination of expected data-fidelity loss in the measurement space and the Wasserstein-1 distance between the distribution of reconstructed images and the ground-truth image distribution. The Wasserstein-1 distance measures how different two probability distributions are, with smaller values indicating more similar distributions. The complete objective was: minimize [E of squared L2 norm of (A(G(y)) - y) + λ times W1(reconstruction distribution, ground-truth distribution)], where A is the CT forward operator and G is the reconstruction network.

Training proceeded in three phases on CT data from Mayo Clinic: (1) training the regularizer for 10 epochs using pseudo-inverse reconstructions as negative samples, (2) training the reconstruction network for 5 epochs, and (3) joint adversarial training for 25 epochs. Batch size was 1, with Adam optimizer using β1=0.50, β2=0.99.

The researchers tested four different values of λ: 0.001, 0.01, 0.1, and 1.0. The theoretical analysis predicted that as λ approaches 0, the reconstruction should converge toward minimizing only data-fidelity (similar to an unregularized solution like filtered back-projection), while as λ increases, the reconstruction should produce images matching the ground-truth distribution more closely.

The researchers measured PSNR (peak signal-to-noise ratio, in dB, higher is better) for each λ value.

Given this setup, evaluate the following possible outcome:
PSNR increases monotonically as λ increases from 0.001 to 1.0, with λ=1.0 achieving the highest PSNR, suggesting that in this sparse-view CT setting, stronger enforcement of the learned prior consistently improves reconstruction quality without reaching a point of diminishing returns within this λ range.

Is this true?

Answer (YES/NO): NO